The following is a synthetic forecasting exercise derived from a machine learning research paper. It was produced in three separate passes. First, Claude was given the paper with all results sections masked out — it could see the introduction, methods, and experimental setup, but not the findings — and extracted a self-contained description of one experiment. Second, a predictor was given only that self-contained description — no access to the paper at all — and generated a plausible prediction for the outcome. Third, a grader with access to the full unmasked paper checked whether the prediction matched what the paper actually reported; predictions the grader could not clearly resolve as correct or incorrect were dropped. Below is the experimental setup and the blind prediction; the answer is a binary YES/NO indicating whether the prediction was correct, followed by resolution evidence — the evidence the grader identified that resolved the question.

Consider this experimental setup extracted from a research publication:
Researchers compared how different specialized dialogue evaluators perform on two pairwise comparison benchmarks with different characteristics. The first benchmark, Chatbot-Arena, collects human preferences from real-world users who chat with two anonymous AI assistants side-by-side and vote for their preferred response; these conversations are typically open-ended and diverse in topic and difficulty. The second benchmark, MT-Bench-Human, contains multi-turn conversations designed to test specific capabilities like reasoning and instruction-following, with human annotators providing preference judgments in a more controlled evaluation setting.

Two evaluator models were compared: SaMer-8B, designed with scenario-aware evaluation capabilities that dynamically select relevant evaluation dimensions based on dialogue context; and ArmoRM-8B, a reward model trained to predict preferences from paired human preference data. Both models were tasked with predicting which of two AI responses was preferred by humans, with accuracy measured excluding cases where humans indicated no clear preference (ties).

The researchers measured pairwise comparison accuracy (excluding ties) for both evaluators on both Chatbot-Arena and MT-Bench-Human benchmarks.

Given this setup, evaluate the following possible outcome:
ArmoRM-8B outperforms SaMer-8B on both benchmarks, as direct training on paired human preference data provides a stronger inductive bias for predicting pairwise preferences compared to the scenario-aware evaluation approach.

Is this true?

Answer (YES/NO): NO